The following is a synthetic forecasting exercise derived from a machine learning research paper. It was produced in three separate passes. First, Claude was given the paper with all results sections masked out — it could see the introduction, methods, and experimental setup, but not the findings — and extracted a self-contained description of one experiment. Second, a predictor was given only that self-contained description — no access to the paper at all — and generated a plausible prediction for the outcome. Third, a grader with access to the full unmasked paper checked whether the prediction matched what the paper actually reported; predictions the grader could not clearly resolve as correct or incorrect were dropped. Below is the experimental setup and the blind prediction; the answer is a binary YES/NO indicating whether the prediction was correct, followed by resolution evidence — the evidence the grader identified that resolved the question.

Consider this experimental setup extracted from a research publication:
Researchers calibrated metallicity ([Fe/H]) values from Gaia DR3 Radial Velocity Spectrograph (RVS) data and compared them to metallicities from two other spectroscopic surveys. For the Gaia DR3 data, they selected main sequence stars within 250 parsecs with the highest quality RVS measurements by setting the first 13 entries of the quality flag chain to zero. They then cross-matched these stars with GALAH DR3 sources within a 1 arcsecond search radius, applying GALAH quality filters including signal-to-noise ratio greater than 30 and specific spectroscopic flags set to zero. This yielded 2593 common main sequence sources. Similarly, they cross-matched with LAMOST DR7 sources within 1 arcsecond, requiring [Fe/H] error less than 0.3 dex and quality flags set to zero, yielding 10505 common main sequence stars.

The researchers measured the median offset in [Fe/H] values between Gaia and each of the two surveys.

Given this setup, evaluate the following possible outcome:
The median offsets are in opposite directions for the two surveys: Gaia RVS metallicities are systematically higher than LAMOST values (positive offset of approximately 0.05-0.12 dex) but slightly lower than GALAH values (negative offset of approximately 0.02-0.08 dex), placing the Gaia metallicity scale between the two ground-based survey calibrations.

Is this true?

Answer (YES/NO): NO